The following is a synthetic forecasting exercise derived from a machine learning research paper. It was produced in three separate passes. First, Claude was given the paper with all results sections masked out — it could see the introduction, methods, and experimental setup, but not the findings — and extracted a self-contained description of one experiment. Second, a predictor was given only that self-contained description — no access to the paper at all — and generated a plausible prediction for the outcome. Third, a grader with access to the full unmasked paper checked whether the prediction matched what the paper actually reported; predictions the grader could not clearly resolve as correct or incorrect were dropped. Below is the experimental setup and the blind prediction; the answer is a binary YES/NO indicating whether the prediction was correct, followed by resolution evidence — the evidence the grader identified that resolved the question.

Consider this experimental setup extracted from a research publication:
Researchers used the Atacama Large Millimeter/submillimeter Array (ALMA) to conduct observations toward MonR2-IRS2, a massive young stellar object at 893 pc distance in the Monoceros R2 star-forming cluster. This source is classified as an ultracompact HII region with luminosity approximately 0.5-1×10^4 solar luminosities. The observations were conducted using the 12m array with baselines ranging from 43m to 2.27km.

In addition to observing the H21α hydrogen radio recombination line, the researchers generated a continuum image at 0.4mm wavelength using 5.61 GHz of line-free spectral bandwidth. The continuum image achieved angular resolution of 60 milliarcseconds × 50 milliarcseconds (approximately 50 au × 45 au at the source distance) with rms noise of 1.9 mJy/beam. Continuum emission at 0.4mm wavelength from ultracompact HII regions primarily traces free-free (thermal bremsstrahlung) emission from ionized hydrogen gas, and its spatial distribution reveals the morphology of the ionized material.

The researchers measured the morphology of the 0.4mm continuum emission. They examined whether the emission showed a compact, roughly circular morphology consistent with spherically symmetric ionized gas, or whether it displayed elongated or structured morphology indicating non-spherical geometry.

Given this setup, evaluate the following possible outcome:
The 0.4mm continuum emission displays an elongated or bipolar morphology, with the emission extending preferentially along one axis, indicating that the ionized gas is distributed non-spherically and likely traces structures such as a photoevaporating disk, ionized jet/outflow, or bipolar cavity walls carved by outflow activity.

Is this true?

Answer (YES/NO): YES